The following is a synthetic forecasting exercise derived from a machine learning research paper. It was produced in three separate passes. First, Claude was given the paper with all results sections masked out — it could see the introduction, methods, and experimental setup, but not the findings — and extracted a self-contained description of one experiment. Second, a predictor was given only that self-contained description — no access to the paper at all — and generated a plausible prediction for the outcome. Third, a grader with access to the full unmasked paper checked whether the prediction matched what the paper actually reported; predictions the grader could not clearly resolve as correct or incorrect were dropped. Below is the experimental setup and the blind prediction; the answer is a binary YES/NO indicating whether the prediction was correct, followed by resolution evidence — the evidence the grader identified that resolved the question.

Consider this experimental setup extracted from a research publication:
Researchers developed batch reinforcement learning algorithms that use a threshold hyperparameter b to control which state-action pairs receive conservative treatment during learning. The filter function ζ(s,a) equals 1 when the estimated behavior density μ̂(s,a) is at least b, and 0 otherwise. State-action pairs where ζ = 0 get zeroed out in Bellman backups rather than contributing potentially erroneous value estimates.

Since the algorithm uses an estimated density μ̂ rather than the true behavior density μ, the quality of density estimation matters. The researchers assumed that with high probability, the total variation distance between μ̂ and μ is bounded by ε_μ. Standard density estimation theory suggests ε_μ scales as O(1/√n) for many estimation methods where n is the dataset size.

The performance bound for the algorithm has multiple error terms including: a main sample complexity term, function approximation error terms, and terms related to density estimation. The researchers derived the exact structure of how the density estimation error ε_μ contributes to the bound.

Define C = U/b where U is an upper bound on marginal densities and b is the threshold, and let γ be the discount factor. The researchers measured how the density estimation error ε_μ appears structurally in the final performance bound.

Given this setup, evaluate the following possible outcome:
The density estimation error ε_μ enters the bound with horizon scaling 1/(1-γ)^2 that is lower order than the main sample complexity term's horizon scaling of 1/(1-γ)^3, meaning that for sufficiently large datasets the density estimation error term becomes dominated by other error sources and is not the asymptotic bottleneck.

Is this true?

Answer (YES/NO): NO